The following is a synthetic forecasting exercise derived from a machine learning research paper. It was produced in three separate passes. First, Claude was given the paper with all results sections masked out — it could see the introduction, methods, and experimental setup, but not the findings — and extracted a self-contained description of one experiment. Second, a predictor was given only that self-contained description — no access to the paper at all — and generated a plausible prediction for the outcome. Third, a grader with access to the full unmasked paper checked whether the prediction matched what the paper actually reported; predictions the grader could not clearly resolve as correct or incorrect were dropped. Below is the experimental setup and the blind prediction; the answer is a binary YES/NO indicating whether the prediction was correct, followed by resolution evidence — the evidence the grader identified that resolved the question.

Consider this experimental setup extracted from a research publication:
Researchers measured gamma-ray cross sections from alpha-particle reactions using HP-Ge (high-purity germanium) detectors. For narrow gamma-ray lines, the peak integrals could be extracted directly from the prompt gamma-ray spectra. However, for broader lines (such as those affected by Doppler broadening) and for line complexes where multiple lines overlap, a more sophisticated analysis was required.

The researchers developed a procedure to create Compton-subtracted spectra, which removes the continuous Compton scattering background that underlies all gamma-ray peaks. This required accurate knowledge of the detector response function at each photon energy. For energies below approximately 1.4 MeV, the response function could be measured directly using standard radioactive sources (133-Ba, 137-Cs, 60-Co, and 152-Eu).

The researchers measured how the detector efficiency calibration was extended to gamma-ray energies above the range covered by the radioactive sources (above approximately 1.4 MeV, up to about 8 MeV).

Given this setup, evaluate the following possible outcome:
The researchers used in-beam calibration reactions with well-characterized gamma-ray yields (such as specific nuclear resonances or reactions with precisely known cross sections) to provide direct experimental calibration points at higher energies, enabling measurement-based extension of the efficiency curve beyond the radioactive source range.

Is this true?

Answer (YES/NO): NO